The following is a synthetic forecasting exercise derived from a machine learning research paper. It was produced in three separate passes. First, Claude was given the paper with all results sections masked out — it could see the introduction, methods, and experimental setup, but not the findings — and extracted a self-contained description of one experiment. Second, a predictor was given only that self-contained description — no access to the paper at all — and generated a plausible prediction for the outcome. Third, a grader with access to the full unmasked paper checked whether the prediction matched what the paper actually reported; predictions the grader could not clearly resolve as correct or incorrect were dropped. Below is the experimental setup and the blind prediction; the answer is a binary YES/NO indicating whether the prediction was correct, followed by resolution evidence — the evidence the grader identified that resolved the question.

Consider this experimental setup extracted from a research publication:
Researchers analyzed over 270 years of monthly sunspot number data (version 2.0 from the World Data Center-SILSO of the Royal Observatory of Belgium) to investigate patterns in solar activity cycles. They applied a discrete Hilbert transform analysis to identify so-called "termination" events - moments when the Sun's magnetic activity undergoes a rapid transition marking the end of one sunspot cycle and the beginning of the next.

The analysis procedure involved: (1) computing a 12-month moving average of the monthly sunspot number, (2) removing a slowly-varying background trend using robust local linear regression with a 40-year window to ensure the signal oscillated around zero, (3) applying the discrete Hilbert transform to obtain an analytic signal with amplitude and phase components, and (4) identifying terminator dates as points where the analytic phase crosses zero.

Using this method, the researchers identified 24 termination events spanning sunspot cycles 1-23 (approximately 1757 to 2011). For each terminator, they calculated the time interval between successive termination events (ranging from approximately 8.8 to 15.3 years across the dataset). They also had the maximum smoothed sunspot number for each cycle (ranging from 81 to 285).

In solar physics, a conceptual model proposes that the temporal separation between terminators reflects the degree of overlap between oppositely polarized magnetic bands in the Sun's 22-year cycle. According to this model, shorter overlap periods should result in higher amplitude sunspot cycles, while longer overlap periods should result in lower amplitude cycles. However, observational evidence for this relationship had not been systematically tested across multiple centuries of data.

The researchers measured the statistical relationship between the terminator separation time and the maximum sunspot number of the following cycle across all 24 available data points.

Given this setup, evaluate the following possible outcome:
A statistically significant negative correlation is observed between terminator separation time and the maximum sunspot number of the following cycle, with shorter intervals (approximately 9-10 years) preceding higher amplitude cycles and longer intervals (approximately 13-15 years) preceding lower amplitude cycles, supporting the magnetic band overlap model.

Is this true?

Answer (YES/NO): YES